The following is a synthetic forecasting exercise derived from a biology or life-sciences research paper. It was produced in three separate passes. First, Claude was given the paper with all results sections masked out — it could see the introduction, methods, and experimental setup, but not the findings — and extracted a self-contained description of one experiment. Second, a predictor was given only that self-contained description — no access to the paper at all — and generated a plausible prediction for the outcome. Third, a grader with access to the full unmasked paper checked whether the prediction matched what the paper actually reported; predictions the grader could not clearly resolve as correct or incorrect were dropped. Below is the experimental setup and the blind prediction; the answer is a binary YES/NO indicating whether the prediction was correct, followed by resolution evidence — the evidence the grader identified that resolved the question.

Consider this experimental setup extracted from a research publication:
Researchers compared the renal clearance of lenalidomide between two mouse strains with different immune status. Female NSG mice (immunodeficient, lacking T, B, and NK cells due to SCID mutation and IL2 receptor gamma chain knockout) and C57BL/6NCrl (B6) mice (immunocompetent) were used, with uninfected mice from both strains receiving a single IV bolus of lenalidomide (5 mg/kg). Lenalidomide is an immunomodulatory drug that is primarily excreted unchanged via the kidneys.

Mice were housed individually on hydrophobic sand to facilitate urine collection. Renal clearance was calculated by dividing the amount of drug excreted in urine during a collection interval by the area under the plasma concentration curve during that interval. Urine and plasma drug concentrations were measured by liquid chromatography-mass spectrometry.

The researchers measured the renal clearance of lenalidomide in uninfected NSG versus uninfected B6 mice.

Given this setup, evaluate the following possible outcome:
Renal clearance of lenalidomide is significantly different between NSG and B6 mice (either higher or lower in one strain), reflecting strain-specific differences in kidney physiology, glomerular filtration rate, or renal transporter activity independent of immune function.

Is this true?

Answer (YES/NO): YES